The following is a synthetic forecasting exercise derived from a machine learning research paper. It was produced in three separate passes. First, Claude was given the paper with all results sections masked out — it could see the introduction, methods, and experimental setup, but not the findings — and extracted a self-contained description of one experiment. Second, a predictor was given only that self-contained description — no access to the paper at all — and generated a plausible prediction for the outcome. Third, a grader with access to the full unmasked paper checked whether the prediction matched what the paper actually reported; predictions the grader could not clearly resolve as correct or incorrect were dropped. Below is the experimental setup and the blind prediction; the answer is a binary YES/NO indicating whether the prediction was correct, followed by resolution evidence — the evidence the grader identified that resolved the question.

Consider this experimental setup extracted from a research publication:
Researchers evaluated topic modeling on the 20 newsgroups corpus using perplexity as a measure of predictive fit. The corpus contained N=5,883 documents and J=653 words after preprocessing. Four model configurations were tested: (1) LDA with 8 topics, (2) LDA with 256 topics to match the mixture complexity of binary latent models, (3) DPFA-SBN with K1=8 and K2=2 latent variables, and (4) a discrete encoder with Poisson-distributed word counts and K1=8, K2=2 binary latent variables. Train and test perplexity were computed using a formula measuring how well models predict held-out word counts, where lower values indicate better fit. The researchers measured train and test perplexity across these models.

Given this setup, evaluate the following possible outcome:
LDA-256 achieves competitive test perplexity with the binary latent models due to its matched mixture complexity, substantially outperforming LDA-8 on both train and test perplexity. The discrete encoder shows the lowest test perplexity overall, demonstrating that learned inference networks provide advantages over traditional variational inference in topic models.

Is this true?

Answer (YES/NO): NO